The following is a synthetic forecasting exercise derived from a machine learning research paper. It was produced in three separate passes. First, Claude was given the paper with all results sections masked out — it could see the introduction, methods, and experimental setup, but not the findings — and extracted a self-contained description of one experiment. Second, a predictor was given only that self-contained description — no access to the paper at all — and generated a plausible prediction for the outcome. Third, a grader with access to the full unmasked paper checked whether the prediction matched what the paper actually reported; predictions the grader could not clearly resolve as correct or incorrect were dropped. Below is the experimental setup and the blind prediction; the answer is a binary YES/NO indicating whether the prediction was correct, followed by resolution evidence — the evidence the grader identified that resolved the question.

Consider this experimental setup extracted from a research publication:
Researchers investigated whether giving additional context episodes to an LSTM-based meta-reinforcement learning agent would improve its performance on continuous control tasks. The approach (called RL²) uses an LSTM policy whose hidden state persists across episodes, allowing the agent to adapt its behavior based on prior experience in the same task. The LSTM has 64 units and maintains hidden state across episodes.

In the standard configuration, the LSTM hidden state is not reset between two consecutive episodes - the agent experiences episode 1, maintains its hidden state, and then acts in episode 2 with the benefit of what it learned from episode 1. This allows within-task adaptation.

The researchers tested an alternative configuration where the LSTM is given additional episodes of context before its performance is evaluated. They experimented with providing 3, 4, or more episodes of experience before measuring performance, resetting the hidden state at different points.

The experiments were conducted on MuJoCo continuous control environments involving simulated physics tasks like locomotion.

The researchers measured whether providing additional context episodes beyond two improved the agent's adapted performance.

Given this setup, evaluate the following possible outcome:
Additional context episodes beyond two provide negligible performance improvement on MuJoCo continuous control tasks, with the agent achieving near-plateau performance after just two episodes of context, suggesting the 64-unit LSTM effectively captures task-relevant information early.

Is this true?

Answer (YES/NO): YES